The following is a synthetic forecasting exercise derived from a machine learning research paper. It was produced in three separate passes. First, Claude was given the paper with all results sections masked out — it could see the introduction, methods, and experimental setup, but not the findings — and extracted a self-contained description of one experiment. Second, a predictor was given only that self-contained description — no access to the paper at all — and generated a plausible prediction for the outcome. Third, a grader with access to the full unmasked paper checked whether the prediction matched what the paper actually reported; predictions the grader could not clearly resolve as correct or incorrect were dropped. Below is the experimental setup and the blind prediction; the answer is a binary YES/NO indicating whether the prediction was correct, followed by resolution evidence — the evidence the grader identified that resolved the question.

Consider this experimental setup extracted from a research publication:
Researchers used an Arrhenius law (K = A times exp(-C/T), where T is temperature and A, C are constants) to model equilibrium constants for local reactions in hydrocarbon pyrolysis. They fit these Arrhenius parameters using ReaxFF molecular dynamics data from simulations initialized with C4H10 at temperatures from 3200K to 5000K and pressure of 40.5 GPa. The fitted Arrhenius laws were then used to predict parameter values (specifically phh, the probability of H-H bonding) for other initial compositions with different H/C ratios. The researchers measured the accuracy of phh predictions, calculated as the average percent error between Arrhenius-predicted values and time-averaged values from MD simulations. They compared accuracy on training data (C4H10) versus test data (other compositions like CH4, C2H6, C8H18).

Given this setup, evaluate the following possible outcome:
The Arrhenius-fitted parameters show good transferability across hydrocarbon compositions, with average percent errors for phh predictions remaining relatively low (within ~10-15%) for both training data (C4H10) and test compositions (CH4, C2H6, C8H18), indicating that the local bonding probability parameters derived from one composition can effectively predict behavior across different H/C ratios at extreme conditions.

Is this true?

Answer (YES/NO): YES